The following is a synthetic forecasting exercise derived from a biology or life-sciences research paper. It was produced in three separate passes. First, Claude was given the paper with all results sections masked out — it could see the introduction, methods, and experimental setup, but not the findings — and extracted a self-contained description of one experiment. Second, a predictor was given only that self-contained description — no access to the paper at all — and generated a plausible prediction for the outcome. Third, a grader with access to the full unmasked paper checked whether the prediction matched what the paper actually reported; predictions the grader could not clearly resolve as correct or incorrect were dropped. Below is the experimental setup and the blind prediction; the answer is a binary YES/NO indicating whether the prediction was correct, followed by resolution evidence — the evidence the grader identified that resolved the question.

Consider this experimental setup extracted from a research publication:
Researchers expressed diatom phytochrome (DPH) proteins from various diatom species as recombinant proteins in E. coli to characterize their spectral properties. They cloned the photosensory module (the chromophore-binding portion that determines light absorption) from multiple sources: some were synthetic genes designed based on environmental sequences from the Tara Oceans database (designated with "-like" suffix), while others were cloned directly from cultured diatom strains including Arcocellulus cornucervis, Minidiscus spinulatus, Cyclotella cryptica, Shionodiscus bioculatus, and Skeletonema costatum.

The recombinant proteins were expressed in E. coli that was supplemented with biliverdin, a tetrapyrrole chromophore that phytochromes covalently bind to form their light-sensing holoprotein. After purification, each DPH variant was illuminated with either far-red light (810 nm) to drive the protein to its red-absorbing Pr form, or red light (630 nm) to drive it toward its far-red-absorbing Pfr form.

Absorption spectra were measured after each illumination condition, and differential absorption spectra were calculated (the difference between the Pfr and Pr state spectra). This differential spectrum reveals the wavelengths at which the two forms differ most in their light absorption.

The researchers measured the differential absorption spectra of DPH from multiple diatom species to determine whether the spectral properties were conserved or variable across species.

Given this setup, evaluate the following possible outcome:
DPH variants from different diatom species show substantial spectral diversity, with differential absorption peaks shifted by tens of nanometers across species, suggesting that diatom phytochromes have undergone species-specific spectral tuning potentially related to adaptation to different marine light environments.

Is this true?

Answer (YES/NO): NO